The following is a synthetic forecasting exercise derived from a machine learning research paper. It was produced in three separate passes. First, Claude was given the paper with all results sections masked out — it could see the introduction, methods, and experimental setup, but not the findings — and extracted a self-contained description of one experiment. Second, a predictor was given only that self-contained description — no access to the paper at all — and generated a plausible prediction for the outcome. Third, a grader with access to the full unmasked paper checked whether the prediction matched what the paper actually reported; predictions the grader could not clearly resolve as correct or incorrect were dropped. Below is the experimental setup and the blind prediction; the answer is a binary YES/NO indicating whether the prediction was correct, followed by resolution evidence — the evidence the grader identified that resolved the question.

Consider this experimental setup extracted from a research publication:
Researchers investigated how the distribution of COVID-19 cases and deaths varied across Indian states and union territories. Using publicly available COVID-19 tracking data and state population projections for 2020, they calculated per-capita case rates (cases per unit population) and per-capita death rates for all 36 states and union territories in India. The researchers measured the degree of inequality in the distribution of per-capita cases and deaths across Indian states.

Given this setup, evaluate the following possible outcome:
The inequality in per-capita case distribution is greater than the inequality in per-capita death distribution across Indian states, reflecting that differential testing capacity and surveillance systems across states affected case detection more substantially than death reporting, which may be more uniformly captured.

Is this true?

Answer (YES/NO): NO